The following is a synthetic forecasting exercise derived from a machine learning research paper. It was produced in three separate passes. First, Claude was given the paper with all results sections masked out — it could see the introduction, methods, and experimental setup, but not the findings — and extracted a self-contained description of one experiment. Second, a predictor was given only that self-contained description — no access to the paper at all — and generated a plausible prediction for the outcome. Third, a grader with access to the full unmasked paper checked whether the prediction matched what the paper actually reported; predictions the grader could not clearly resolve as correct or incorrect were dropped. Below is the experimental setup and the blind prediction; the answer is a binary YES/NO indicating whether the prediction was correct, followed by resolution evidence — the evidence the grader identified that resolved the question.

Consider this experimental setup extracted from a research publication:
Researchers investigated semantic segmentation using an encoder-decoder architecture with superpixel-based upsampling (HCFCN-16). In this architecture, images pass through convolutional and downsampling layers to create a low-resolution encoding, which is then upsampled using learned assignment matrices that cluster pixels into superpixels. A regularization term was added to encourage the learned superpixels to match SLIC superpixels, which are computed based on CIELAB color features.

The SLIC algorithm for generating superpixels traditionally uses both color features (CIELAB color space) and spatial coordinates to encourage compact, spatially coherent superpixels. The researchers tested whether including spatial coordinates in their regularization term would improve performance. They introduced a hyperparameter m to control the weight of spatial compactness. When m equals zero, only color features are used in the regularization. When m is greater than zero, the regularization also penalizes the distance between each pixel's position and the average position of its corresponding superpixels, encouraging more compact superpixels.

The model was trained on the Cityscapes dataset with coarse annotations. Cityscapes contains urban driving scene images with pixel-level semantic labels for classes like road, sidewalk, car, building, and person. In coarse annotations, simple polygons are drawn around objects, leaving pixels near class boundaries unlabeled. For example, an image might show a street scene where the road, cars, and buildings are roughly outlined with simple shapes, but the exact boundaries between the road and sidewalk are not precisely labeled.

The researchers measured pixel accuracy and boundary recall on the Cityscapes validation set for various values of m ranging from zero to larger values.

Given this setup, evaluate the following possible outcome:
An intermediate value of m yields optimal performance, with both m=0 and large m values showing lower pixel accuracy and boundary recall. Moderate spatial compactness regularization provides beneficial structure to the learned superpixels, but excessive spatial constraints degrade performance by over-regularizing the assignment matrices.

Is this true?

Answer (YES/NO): NO